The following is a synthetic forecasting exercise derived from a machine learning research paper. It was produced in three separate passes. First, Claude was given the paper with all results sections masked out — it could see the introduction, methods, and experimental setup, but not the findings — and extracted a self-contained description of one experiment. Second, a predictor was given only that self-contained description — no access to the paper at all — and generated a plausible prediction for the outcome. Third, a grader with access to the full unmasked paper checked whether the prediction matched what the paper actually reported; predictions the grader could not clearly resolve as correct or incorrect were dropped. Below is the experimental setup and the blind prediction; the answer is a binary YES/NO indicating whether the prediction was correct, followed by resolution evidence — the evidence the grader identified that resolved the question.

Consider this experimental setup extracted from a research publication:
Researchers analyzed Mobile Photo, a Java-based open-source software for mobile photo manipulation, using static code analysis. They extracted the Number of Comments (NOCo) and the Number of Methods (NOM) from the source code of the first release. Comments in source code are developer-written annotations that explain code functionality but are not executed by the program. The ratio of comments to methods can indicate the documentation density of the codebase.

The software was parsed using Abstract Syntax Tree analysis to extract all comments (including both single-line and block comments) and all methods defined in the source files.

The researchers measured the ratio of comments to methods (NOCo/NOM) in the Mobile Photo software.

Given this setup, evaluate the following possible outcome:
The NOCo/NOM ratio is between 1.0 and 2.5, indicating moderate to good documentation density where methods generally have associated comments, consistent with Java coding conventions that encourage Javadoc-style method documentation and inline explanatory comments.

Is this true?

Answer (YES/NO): NO